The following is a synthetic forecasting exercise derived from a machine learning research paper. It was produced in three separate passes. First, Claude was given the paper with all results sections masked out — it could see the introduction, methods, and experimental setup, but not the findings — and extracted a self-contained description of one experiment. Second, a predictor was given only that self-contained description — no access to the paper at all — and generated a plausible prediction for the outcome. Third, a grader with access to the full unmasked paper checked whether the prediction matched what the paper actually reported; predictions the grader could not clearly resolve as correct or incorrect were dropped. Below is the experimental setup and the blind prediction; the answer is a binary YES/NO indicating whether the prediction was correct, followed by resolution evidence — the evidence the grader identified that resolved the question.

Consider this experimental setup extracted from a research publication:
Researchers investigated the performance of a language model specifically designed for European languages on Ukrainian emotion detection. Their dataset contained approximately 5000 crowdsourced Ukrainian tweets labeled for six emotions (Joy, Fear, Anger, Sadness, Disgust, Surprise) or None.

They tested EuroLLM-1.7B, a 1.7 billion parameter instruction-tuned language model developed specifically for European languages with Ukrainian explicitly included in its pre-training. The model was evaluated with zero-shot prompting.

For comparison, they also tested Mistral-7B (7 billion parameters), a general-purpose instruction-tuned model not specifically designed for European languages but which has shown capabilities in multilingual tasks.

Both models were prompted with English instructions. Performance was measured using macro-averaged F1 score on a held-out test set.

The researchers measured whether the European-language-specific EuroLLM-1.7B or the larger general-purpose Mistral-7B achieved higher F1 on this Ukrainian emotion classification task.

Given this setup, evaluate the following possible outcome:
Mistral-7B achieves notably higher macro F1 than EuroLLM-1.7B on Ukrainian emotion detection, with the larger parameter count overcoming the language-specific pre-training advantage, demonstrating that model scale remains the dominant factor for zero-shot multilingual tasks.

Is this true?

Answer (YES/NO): YES